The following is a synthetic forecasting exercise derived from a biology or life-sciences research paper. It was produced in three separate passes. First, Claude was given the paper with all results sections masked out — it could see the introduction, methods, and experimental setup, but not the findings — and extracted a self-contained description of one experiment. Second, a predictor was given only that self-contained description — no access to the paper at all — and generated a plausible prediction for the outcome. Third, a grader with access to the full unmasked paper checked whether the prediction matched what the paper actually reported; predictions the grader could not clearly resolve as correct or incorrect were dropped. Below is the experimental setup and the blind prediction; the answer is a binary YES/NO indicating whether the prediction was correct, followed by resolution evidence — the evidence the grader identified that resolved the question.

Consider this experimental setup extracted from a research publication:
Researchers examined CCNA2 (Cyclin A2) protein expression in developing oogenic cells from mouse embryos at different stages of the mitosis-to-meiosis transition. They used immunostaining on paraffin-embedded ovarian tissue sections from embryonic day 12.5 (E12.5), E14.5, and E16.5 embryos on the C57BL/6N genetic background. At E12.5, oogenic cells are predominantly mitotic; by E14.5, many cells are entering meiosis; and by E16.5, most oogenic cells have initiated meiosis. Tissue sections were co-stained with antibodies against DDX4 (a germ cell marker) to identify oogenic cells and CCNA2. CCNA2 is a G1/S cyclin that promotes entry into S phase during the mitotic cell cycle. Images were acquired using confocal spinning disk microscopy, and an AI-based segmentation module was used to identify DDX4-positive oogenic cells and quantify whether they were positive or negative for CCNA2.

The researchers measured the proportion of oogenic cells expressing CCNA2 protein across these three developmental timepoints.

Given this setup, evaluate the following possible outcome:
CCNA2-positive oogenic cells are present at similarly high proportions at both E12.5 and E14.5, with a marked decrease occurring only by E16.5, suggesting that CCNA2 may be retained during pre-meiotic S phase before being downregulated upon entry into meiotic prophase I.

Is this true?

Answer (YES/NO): NO